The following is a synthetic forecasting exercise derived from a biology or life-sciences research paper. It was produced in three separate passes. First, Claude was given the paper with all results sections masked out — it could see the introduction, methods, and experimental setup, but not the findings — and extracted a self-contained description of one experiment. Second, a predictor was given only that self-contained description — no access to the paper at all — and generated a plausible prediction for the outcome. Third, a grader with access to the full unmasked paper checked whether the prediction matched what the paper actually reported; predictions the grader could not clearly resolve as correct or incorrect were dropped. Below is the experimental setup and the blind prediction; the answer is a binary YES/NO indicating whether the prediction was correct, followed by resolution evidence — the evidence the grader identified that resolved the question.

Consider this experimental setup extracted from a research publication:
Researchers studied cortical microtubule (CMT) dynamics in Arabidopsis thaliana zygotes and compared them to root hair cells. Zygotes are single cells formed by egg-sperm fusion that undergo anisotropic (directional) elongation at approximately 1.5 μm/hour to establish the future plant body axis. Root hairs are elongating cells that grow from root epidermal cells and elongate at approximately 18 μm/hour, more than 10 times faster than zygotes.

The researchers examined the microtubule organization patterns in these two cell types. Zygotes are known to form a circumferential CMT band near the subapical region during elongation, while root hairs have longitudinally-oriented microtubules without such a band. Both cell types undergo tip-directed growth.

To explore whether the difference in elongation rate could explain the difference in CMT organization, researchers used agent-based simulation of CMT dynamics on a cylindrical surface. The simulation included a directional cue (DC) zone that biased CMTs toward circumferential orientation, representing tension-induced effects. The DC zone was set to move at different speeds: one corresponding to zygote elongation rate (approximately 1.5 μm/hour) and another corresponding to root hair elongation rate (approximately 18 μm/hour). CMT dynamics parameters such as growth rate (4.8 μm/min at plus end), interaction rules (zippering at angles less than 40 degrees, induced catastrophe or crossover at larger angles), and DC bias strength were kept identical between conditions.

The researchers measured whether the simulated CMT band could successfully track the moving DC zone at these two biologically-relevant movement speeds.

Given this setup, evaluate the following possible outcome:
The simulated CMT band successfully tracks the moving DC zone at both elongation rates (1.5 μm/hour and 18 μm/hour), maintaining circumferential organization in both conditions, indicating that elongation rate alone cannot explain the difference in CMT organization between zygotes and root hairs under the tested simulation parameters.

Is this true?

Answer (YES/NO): NO